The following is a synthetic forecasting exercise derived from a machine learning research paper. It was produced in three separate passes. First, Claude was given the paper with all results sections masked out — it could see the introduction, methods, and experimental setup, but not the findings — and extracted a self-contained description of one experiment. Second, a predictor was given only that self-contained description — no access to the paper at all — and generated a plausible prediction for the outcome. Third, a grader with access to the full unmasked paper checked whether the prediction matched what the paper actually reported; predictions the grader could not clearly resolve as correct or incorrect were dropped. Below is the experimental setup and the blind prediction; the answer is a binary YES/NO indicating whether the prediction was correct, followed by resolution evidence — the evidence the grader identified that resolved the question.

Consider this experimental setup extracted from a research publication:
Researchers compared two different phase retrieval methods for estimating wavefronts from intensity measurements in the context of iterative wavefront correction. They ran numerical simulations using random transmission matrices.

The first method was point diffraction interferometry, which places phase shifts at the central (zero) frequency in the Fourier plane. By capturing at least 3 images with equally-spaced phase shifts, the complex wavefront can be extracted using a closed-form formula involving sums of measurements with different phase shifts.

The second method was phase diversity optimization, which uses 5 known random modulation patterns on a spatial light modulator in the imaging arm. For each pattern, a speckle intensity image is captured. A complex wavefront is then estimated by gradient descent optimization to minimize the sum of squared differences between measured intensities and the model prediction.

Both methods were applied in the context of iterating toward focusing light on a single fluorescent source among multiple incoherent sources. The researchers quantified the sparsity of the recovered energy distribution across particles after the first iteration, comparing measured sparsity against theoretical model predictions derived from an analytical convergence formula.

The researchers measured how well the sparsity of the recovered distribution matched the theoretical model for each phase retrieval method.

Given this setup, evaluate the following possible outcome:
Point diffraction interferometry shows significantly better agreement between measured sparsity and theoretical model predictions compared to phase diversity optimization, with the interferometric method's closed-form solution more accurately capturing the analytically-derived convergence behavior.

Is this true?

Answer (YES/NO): NO